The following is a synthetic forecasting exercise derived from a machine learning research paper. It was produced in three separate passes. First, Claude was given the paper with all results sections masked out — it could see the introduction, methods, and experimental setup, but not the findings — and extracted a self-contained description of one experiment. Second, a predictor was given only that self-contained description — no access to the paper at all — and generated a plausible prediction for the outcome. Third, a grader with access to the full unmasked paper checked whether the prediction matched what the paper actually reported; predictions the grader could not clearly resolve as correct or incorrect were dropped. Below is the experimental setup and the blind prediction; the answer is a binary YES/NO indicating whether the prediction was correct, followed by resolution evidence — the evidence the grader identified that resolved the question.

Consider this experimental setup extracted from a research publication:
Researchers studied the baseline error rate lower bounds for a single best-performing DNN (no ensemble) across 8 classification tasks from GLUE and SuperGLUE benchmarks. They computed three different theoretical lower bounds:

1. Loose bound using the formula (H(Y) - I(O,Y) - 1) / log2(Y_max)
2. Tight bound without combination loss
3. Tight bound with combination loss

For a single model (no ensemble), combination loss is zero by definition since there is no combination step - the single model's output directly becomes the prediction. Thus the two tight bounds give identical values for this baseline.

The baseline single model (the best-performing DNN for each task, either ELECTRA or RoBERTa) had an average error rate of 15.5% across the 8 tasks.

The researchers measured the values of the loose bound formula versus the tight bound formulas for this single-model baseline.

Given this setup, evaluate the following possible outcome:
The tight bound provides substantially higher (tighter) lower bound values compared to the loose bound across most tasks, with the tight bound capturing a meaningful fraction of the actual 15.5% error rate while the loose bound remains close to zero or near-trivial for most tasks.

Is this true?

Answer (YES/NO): YES